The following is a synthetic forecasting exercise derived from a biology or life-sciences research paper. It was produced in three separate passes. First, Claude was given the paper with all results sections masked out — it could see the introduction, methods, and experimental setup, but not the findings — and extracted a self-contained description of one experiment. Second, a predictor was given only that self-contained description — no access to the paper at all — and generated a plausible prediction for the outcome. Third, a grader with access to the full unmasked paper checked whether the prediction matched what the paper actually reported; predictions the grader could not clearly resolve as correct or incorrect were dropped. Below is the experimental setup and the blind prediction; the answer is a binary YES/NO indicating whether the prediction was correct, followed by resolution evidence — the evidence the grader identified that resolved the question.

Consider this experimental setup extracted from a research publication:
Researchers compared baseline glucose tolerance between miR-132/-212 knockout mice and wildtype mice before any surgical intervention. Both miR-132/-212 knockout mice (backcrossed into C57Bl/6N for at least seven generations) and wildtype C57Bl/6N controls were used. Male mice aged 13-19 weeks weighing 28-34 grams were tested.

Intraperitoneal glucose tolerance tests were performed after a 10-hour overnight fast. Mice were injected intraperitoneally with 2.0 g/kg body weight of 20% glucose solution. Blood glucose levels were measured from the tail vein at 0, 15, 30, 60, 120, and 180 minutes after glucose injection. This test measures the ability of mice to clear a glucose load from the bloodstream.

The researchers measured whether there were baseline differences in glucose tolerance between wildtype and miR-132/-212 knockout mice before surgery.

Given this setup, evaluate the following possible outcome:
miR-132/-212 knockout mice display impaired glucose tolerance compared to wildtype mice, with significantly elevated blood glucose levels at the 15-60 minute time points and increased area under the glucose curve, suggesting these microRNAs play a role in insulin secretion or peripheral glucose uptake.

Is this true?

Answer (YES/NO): NO